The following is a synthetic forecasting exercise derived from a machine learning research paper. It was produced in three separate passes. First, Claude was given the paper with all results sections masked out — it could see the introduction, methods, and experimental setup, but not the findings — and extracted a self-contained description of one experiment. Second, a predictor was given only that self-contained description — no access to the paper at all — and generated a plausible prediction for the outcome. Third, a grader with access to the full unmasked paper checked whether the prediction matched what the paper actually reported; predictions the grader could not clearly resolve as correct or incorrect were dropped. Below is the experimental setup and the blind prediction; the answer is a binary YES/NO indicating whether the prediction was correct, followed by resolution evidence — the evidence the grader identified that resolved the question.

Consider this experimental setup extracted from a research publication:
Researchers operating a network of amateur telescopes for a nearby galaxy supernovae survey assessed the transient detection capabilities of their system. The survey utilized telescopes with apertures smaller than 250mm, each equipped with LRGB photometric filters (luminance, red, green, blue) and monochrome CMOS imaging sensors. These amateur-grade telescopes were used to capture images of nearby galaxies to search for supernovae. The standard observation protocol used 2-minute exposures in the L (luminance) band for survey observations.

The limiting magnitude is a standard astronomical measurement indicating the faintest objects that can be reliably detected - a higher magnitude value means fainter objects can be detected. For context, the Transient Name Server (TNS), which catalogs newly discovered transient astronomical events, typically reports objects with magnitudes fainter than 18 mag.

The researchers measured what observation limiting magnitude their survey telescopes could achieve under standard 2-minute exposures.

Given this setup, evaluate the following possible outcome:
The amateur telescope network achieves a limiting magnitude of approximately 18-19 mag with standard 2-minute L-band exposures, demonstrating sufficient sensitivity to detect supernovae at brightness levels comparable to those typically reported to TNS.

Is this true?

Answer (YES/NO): NO